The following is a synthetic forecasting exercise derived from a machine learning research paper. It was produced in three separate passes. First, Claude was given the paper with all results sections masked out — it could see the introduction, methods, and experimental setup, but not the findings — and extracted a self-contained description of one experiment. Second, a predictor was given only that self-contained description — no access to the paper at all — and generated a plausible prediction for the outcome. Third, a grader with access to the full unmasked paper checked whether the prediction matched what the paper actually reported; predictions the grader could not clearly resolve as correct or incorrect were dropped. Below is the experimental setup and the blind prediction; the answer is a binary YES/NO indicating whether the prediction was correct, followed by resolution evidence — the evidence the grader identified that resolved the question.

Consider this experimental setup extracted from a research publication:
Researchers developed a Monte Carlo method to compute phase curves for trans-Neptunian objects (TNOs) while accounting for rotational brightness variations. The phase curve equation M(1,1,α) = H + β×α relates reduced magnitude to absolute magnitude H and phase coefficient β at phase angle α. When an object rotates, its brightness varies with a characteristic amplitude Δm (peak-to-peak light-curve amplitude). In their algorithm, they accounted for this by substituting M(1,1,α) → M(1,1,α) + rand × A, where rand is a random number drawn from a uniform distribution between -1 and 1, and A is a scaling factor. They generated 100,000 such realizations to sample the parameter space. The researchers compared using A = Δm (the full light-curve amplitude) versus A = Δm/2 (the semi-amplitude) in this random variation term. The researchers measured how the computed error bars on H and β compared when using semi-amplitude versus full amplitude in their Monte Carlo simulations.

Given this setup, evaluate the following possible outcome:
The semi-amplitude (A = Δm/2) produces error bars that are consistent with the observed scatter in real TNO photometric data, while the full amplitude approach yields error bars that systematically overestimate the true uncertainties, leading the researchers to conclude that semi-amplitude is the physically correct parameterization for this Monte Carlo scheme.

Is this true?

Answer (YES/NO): NO